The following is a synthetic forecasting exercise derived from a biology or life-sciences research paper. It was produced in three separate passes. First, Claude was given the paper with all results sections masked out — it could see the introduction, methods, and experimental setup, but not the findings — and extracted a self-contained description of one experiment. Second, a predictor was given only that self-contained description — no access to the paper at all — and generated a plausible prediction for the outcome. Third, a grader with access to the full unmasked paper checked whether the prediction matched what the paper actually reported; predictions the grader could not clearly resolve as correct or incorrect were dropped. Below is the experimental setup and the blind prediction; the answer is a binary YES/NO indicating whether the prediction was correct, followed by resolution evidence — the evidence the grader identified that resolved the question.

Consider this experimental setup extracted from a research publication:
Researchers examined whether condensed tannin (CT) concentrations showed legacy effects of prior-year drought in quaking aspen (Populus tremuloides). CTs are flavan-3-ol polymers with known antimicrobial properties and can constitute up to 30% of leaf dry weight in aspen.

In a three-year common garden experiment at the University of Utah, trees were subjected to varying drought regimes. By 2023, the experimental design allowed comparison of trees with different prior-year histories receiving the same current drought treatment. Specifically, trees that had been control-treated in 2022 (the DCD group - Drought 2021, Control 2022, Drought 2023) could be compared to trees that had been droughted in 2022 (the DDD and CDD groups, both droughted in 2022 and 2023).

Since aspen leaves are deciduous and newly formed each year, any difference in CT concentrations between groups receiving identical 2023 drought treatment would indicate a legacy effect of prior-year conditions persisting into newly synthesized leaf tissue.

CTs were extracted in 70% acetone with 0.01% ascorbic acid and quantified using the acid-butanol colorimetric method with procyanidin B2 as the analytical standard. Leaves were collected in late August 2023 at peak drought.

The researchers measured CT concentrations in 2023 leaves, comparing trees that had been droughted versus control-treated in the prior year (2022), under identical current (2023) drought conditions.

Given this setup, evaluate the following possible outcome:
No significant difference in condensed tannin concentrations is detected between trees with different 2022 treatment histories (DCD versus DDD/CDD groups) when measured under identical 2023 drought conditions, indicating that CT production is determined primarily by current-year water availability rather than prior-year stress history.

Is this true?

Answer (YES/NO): NO